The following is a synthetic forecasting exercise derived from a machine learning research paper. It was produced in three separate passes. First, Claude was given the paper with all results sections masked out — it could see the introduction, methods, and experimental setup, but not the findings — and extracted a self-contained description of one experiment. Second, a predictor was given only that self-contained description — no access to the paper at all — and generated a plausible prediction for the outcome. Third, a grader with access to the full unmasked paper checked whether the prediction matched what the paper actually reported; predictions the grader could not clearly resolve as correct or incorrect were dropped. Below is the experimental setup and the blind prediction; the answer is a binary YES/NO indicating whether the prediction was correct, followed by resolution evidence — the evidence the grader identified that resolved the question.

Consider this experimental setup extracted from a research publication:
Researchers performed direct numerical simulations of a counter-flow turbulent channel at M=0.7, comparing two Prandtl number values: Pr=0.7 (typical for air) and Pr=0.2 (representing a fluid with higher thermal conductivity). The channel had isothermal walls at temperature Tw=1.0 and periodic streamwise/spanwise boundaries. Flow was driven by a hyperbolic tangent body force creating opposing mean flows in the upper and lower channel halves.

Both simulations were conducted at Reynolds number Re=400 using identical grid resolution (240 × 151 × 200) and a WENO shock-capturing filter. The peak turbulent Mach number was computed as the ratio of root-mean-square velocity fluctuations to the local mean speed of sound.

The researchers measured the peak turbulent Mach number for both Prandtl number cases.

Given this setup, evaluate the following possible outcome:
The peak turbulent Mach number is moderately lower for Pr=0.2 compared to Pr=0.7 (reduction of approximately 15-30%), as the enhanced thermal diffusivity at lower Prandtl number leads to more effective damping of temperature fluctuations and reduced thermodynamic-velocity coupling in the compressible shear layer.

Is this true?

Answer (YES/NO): NO